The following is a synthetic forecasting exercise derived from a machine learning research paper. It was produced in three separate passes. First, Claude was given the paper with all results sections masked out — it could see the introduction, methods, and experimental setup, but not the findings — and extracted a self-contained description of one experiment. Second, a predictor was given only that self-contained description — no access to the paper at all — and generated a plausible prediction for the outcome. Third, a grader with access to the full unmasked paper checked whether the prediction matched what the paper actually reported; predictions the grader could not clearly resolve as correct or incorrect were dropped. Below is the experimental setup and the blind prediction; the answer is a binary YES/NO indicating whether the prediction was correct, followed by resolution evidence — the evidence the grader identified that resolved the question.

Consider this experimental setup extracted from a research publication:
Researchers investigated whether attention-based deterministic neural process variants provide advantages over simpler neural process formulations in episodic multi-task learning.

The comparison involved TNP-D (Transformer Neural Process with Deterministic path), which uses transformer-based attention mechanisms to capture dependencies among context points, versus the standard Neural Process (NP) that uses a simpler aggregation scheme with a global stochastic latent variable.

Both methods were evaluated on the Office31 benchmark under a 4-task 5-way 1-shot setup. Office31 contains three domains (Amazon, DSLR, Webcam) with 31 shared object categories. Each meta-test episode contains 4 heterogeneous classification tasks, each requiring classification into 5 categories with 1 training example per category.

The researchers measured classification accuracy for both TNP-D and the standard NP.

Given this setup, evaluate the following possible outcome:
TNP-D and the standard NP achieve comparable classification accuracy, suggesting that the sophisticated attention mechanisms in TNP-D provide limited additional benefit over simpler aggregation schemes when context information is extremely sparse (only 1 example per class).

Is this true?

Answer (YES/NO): NO